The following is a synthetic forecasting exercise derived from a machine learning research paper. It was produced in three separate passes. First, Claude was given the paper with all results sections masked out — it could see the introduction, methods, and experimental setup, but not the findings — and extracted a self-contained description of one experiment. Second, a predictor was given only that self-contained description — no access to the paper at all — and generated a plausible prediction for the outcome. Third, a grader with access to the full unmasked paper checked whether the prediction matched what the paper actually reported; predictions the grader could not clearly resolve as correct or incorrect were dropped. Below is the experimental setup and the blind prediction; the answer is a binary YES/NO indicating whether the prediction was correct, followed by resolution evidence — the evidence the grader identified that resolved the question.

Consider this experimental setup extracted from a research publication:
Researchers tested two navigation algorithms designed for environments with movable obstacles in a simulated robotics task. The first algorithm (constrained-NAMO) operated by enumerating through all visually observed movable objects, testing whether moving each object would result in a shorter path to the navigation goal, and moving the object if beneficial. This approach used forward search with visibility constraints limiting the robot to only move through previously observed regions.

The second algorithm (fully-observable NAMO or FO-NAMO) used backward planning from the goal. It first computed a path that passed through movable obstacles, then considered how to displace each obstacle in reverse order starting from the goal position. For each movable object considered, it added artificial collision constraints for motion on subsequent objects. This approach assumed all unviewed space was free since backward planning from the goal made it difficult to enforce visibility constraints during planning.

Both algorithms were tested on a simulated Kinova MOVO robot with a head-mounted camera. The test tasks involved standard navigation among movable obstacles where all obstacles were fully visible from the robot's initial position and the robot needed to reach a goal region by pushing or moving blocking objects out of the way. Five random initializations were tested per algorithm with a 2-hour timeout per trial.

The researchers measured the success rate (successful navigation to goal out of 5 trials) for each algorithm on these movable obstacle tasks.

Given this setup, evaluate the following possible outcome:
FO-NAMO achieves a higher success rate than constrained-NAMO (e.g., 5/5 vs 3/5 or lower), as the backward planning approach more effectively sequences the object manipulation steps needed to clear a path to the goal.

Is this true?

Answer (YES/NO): NO